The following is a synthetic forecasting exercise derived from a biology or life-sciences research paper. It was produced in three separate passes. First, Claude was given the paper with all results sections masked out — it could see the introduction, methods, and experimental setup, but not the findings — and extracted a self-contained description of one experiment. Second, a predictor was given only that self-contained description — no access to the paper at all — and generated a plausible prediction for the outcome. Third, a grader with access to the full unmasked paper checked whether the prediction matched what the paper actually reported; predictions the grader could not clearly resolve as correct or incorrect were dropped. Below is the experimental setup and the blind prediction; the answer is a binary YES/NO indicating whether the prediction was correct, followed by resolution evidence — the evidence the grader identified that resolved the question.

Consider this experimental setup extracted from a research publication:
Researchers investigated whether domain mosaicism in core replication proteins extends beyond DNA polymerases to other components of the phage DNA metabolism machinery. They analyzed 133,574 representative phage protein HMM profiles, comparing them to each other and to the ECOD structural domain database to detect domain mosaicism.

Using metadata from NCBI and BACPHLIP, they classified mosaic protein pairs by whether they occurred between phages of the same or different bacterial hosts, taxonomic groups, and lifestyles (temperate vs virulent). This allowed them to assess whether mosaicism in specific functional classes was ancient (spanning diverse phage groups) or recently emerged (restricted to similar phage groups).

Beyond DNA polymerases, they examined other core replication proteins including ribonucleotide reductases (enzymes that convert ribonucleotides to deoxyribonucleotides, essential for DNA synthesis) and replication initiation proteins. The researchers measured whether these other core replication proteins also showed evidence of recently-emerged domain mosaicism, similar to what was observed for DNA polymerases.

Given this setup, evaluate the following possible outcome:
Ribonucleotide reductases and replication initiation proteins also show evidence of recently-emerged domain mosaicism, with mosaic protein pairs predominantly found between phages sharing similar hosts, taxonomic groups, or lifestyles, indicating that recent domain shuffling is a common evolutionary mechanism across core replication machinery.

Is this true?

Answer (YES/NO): YES